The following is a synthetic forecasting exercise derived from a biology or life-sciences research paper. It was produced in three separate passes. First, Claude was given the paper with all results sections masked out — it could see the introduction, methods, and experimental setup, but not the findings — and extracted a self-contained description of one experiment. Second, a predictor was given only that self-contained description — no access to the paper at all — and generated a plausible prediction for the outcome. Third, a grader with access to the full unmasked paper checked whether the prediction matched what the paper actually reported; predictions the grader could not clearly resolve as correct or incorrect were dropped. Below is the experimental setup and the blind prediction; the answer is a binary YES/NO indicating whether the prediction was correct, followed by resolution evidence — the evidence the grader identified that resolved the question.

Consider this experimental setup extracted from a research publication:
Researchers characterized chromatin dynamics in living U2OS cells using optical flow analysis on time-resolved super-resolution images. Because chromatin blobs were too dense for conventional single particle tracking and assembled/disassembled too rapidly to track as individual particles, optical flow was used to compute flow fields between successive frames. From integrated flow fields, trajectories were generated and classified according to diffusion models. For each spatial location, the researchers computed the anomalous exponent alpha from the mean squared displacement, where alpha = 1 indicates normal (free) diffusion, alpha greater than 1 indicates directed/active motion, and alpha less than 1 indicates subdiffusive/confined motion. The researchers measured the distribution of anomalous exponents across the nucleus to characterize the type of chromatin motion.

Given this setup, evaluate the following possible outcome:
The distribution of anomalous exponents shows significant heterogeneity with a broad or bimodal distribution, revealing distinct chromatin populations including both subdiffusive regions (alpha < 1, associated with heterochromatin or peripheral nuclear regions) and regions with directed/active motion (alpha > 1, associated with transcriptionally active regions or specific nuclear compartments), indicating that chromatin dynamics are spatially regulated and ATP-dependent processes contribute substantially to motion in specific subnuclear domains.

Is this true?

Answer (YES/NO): NO